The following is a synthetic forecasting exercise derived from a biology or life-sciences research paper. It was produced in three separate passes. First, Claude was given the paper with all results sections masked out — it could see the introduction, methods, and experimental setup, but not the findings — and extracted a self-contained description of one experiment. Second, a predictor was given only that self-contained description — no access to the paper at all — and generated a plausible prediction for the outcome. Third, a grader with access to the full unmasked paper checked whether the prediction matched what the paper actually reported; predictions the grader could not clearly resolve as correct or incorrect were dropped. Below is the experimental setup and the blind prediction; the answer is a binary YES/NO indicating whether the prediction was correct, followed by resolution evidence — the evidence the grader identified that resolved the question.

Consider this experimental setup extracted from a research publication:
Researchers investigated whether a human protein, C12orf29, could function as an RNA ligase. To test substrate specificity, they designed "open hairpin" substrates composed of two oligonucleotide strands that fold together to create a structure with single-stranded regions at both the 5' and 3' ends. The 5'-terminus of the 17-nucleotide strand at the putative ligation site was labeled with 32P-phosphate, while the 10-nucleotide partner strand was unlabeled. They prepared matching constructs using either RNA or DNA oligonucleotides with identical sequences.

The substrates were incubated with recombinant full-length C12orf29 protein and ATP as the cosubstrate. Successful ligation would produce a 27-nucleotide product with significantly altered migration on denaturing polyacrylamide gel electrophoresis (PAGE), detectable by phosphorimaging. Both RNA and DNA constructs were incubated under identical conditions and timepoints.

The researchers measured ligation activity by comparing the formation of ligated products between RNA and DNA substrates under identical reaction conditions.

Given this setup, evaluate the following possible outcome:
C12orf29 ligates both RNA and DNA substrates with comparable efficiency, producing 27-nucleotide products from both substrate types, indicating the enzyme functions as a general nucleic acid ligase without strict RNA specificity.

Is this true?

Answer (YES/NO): NO